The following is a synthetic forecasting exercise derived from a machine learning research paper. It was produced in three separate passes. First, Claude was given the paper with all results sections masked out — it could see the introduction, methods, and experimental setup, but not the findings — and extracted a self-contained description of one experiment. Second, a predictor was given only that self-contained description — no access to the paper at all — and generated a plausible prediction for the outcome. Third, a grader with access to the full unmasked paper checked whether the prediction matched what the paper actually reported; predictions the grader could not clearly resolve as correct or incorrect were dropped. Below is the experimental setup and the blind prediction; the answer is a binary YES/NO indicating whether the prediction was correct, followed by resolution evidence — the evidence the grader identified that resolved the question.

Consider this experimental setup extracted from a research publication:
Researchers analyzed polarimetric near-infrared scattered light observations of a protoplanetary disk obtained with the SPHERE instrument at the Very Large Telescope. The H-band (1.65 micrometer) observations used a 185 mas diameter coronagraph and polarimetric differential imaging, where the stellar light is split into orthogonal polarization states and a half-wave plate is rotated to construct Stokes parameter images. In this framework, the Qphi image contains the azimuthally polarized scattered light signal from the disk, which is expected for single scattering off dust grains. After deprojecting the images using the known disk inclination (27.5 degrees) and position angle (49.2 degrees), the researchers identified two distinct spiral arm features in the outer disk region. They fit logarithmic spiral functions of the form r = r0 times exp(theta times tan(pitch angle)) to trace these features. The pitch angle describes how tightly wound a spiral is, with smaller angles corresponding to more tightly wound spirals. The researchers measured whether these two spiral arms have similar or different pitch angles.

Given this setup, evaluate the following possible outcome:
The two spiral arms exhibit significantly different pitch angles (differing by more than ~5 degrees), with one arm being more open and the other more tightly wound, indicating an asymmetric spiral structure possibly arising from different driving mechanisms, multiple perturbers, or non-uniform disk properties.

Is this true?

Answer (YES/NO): NO